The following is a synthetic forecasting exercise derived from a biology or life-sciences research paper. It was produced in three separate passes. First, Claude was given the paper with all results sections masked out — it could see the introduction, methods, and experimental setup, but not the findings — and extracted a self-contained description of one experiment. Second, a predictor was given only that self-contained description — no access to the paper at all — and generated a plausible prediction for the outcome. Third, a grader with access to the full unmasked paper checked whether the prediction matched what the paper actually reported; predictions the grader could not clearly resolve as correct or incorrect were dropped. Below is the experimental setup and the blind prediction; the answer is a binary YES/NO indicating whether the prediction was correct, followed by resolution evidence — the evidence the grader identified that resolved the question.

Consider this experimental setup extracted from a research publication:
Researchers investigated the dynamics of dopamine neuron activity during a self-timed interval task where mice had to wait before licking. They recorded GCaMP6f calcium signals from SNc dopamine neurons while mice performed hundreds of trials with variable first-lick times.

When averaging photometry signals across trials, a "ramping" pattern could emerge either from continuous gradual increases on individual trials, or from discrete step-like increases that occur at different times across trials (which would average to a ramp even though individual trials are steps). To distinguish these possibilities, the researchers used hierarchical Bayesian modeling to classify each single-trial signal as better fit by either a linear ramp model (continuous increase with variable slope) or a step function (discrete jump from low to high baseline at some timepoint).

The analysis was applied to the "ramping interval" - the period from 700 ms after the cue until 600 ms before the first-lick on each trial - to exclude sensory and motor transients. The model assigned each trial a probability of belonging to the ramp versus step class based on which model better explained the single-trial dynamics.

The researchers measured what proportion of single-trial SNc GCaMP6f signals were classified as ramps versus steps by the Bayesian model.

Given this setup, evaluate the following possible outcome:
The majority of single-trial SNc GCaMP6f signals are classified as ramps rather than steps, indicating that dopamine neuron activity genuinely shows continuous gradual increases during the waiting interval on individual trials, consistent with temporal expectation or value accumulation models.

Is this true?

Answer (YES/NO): NO